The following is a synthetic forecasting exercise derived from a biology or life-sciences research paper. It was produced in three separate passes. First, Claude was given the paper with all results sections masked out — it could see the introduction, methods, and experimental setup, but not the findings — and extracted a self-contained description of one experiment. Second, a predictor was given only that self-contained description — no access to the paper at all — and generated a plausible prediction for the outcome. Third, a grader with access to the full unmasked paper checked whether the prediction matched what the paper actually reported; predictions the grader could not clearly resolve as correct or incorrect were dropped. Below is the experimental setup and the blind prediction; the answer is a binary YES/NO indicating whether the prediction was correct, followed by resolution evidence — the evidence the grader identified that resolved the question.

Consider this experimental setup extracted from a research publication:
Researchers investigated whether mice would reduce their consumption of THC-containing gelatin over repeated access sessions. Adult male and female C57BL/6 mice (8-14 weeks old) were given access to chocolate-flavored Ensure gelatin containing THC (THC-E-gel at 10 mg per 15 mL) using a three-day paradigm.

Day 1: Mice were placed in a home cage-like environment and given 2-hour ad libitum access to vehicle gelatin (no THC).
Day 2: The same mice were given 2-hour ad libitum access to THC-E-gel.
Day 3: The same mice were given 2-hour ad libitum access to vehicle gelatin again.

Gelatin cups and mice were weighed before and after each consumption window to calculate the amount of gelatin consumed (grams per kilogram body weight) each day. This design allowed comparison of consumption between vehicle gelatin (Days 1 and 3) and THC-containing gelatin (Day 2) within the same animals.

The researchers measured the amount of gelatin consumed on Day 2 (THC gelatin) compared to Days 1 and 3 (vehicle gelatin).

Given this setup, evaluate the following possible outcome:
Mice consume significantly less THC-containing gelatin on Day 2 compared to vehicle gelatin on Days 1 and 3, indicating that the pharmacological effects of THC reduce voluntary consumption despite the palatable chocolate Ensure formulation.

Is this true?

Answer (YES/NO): NO